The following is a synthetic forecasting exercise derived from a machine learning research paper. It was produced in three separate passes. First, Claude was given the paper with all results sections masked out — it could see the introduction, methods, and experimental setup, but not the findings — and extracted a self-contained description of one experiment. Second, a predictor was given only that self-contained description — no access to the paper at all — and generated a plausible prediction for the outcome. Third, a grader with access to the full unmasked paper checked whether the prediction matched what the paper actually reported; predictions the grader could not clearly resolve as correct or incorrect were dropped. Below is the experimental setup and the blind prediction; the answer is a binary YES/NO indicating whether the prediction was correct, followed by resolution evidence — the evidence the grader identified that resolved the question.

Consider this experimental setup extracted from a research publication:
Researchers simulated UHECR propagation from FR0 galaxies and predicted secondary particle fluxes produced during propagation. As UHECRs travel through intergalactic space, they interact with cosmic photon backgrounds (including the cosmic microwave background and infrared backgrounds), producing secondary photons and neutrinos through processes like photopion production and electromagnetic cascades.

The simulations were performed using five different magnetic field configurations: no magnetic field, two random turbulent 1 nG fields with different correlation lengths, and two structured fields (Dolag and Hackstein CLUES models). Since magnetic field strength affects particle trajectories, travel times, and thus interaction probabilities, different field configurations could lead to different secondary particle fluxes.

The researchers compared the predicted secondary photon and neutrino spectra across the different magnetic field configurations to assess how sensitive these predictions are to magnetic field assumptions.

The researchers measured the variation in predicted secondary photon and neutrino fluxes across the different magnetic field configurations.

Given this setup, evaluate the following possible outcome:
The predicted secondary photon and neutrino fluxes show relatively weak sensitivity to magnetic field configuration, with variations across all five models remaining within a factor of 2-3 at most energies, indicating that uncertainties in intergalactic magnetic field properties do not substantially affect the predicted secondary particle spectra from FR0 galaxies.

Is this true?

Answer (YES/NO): NO